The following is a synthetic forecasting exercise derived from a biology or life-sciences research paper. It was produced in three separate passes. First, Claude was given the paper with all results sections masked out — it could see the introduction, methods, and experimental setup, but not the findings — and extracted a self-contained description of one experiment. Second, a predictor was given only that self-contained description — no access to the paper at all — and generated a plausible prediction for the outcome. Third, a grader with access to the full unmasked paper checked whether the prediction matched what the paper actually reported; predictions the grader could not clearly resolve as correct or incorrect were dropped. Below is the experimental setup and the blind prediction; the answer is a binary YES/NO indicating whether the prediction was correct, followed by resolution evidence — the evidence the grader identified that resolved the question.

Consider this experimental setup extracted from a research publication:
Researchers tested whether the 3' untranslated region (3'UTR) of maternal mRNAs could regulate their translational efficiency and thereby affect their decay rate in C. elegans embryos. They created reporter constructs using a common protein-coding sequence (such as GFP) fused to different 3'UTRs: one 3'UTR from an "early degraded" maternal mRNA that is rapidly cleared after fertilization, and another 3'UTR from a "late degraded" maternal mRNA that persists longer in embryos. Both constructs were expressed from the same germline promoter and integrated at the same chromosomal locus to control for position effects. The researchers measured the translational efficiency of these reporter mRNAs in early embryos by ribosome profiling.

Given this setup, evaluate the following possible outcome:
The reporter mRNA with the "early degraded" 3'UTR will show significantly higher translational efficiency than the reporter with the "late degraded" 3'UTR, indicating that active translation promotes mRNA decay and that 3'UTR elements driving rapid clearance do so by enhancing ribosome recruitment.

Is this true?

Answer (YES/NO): NO